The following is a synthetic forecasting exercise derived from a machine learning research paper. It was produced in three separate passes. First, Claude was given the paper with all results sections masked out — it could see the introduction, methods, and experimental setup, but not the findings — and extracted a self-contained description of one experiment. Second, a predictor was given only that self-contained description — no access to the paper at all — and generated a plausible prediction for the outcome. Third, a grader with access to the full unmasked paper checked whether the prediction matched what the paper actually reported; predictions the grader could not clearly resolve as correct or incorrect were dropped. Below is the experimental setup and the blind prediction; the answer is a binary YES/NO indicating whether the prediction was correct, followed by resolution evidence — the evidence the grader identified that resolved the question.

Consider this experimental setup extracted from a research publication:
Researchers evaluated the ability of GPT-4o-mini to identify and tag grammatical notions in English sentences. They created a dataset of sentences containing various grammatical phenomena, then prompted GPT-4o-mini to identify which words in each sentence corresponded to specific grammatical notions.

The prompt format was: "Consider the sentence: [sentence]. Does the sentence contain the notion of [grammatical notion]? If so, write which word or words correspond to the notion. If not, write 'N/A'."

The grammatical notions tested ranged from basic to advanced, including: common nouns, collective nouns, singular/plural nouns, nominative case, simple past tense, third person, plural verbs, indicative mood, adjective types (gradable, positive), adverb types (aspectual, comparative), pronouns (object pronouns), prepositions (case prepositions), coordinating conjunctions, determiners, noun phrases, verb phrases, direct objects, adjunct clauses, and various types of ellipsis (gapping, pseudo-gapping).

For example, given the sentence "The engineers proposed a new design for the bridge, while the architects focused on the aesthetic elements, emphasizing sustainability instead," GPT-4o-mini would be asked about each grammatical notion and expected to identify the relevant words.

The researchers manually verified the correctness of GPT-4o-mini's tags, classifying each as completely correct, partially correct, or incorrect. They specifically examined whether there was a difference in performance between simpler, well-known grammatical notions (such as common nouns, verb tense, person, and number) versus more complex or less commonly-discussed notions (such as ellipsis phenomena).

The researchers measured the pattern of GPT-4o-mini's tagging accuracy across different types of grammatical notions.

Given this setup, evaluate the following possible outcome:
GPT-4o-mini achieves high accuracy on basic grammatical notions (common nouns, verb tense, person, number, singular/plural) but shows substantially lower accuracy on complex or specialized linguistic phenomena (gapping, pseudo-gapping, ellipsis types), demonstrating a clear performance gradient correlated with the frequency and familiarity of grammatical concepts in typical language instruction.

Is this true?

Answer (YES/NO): YES